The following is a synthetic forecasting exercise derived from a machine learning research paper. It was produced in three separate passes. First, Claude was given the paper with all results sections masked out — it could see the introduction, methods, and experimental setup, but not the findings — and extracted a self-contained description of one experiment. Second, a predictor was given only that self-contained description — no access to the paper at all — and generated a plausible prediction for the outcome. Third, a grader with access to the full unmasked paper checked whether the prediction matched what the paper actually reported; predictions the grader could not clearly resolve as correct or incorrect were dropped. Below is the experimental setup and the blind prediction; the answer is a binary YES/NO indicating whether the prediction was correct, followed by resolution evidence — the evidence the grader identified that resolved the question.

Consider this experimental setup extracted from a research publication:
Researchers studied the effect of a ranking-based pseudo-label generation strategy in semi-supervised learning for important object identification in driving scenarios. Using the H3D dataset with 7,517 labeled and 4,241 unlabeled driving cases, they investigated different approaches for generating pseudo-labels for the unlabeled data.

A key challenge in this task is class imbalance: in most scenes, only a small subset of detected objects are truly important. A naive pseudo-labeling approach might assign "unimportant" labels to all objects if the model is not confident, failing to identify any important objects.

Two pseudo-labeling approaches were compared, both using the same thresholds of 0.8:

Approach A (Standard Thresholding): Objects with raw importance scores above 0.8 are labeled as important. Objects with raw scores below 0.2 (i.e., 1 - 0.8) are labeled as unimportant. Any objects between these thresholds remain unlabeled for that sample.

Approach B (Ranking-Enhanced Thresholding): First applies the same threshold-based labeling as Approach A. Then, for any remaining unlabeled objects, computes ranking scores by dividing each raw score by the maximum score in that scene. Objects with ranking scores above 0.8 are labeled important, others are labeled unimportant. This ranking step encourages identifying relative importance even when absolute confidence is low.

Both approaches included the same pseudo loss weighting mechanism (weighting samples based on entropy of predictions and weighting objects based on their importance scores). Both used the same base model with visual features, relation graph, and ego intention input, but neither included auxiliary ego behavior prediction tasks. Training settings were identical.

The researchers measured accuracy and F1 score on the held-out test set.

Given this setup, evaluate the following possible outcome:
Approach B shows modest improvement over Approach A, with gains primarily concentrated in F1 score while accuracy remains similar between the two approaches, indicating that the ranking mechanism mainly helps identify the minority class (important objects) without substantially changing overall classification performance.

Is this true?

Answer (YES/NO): YES